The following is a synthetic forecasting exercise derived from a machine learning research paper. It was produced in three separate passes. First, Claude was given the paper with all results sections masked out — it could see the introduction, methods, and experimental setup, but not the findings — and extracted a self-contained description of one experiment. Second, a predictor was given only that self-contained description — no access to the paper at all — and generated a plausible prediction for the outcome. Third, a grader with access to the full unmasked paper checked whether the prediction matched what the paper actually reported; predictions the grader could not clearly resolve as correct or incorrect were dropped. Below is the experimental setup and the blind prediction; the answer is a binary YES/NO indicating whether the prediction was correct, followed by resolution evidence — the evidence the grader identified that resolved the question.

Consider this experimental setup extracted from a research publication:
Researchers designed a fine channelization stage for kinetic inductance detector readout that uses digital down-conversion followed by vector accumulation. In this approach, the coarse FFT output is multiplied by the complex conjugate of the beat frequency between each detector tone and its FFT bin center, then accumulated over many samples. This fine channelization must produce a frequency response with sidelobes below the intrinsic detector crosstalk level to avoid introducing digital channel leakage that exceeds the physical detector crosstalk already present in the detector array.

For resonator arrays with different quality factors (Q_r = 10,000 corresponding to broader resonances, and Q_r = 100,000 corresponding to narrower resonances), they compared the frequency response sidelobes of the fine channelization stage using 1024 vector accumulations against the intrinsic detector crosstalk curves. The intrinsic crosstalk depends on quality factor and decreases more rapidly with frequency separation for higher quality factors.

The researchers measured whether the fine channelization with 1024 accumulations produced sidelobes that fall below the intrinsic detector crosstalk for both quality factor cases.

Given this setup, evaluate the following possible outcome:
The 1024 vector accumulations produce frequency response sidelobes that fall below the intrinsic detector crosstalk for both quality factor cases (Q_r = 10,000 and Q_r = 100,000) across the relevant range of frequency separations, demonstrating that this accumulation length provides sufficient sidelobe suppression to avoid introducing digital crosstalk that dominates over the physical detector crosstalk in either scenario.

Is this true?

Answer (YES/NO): YES